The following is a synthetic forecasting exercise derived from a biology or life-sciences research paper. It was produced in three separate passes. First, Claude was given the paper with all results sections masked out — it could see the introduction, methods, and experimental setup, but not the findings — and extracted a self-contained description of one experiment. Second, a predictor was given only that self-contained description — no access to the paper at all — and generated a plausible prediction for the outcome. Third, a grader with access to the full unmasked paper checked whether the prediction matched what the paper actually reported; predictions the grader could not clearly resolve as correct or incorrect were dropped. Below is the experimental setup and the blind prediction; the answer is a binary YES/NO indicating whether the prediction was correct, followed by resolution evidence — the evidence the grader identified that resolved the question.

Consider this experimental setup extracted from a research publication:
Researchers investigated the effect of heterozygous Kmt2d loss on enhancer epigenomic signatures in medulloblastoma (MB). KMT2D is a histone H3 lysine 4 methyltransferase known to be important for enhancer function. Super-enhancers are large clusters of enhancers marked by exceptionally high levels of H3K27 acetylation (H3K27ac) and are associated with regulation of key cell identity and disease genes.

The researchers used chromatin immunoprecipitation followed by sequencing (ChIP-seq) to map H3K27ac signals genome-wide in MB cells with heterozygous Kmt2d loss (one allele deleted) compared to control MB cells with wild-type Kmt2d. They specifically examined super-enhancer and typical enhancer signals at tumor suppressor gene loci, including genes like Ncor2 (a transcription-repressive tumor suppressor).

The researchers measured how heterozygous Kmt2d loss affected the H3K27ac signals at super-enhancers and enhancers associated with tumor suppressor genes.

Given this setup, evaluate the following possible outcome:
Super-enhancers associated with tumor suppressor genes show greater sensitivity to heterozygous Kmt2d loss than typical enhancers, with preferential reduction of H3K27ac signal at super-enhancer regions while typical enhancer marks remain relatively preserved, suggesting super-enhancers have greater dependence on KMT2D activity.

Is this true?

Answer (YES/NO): NO